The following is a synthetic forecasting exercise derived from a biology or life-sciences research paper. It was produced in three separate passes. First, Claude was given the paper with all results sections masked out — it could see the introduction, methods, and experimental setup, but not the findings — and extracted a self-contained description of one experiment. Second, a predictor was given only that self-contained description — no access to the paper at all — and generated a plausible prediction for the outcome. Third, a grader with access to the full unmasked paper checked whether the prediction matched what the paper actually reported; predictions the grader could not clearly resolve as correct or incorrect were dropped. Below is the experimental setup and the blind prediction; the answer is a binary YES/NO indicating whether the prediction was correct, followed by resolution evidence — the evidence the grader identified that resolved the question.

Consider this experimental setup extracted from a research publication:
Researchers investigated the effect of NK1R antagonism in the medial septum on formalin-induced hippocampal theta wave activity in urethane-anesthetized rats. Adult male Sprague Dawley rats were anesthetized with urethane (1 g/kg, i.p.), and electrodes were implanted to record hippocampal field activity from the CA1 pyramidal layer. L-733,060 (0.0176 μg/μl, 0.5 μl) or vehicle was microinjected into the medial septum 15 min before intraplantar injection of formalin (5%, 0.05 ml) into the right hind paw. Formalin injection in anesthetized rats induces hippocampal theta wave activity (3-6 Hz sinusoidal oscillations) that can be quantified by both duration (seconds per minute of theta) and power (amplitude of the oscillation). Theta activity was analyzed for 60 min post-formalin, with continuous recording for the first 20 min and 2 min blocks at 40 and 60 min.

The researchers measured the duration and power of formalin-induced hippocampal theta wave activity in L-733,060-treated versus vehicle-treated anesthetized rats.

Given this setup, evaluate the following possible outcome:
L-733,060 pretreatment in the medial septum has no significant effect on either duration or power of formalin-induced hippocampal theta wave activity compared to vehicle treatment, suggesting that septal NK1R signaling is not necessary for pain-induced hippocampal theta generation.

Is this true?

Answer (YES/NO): NO